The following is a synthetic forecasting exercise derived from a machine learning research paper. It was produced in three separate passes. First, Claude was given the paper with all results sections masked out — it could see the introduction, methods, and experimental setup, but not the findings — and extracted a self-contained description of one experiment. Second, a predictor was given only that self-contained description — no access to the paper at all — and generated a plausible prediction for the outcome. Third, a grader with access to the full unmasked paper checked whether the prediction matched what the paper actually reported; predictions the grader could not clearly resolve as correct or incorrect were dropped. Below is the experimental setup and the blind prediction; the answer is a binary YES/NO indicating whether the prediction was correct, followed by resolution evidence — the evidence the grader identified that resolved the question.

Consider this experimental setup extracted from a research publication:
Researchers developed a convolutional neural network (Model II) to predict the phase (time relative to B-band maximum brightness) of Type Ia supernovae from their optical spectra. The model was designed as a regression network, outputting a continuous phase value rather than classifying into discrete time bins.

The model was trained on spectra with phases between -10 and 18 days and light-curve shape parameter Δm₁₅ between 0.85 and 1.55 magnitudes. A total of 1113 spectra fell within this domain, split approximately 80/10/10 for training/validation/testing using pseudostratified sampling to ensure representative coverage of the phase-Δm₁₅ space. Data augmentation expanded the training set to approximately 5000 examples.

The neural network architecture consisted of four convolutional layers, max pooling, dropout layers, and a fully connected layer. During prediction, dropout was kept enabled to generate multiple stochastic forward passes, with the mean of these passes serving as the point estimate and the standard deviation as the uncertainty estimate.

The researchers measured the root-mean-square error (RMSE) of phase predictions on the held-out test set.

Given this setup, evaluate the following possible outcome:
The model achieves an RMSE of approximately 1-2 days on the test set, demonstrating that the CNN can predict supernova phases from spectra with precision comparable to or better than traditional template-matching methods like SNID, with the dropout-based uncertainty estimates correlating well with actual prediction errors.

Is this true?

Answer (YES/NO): YES